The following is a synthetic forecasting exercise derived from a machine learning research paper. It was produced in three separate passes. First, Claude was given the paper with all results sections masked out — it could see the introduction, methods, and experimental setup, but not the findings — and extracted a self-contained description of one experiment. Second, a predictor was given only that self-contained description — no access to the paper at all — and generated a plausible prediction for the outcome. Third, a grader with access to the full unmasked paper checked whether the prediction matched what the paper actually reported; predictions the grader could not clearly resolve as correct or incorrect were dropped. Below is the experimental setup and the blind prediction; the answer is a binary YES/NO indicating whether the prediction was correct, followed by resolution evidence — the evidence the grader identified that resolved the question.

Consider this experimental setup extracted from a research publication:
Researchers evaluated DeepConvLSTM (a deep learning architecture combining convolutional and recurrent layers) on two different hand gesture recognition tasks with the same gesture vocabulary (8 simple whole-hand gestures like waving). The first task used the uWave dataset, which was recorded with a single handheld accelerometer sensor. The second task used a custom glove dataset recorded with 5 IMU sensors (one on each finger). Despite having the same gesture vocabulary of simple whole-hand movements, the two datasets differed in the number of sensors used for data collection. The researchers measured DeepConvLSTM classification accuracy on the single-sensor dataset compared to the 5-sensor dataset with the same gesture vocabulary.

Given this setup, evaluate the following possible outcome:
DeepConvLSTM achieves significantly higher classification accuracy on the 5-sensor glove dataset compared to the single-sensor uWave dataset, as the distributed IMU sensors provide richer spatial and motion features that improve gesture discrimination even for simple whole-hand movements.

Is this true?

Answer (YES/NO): NO